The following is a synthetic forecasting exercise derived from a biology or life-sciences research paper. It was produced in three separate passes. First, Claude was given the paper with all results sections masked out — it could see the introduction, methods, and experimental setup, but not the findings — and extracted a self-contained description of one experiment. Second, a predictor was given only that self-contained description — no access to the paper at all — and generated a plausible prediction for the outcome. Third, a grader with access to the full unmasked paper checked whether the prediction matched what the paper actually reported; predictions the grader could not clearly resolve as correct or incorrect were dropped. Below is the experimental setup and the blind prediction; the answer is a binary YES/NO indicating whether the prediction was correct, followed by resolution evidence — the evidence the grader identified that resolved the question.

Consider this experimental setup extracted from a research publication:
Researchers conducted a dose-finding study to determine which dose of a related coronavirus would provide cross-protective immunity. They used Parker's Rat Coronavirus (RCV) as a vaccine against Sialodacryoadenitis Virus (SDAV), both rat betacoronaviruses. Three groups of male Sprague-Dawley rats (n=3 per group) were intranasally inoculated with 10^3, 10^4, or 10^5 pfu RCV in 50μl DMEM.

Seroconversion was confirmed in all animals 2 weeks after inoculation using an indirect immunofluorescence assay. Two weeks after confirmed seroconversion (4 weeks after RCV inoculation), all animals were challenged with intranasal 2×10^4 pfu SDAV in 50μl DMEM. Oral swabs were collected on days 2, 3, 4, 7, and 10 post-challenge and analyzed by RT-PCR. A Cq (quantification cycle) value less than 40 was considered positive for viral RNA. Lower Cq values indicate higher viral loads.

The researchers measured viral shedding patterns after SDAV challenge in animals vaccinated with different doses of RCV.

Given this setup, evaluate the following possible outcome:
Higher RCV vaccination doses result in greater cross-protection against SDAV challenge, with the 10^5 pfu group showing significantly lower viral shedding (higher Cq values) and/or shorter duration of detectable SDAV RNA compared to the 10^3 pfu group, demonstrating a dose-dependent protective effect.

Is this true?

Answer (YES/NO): NO